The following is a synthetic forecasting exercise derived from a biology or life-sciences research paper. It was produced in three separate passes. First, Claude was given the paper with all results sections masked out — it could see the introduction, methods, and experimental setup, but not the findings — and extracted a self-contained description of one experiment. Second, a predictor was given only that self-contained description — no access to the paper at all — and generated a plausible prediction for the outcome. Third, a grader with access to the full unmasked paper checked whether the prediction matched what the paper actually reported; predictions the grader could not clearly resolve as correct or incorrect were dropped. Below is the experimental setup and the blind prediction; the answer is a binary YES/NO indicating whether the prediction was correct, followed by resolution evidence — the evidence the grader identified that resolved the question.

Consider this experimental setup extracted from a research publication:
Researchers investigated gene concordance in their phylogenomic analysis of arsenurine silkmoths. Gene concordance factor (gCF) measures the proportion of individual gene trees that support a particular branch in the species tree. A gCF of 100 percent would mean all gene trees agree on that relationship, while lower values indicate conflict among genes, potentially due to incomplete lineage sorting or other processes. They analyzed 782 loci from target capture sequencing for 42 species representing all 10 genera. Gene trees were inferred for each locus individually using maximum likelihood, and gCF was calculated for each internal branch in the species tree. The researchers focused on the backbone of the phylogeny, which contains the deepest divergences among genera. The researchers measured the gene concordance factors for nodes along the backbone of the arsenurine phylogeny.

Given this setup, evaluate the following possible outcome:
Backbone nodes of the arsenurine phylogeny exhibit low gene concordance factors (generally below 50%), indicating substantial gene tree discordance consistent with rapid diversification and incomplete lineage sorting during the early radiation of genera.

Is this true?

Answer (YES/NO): YES